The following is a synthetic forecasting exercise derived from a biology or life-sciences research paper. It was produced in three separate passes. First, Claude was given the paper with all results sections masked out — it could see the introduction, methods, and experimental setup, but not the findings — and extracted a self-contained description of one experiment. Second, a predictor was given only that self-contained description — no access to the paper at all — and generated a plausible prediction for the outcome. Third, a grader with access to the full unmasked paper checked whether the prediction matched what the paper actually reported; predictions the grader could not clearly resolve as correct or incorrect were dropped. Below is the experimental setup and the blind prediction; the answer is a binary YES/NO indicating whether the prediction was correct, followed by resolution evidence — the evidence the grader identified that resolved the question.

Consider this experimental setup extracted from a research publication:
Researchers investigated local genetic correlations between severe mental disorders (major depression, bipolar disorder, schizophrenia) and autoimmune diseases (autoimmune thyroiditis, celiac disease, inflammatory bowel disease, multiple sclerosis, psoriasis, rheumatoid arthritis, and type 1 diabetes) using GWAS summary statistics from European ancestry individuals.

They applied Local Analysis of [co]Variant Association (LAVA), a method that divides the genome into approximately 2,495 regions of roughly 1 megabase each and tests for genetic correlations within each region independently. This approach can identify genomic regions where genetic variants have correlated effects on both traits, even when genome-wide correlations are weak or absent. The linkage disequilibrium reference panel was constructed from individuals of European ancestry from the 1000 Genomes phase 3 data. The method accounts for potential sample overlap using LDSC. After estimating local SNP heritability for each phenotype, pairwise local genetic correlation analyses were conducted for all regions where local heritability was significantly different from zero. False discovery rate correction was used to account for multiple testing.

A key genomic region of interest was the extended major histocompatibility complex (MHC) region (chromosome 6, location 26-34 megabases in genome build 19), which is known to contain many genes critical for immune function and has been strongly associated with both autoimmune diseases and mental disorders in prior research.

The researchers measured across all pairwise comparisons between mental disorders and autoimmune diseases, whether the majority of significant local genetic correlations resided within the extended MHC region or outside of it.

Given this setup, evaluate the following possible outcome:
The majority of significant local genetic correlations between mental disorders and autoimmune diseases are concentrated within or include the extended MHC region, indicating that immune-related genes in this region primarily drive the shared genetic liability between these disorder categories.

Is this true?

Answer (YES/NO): NO